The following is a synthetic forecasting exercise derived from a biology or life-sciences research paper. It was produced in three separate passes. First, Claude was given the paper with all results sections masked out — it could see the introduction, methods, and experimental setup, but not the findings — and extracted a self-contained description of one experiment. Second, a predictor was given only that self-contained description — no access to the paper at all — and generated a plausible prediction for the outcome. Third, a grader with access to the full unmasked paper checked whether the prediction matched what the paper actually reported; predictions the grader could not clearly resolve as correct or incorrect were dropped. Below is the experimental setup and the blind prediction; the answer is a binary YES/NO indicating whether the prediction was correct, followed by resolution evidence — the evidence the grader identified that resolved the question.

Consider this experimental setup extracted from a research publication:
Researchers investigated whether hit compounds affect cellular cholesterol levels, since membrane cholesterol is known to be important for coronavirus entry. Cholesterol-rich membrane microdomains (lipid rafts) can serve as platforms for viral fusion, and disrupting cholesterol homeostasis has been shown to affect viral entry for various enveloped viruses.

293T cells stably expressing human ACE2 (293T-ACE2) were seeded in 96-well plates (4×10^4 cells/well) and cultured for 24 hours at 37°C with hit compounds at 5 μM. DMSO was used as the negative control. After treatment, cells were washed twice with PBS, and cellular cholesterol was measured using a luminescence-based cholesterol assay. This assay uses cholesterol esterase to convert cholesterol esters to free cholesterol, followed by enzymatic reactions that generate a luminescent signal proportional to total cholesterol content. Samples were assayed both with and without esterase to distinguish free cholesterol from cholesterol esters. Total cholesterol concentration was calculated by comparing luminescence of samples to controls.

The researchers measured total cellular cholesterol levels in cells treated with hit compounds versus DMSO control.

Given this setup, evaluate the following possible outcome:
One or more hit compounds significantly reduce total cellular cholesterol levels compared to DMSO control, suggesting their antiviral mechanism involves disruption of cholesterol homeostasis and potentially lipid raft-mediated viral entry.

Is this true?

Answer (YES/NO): NO